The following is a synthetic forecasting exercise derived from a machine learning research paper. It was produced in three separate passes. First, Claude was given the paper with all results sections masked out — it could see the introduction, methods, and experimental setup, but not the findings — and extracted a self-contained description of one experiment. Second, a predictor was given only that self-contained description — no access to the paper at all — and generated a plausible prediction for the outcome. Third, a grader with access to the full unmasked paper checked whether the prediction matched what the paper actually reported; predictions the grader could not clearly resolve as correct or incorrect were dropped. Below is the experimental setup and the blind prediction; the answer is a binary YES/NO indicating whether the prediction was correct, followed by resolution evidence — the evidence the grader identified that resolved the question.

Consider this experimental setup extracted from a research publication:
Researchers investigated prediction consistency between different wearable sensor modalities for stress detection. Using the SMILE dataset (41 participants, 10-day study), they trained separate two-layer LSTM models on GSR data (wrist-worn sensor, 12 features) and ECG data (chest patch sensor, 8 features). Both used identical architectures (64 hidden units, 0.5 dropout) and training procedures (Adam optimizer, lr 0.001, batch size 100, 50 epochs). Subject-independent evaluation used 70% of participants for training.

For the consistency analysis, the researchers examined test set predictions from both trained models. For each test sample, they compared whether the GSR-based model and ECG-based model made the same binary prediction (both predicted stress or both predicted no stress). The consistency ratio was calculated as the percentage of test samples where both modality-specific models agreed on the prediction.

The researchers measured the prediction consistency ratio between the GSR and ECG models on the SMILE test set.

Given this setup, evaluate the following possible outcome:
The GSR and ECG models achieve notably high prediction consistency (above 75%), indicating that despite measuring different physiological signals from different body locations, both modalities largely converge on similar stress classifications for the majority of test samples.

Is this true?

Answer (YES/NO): NO